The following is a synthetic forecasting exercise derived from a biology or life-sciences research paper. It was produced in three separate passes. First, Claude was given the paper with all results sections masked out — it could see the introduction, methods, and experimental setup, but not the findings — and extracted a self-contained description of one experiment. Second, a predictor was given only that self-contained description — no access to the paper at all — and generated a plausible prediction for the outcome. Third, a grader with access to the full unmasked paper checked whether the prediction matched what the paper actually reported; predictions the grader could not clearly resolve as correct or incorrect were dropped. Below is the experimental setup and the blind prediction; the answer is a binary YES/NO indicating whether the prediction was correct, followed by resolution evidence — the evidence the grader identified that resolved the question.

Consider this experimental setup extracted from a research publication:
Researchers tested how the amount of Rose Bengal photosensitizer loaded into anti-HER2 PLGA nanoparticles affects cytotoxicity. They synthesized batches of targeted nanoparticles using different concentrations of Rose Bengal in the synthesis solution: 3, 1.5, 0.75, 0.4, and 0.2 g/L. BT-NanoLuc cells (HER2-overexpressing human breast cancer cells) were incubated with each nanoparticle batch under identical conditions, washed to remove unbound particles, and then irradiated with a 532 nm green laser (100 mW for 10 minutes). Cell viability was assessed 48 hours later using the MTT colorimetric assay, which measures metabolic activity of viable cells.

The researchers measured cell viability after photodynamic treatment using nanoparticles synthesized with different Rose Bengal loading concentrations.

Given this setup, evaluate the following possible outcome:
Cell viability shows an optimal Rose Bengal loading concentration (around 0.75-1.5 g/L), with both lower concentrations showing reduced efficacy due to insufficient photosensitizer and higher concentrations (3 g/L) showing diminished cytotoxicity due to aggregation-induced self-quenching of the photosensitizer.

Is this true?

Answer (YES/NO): NO